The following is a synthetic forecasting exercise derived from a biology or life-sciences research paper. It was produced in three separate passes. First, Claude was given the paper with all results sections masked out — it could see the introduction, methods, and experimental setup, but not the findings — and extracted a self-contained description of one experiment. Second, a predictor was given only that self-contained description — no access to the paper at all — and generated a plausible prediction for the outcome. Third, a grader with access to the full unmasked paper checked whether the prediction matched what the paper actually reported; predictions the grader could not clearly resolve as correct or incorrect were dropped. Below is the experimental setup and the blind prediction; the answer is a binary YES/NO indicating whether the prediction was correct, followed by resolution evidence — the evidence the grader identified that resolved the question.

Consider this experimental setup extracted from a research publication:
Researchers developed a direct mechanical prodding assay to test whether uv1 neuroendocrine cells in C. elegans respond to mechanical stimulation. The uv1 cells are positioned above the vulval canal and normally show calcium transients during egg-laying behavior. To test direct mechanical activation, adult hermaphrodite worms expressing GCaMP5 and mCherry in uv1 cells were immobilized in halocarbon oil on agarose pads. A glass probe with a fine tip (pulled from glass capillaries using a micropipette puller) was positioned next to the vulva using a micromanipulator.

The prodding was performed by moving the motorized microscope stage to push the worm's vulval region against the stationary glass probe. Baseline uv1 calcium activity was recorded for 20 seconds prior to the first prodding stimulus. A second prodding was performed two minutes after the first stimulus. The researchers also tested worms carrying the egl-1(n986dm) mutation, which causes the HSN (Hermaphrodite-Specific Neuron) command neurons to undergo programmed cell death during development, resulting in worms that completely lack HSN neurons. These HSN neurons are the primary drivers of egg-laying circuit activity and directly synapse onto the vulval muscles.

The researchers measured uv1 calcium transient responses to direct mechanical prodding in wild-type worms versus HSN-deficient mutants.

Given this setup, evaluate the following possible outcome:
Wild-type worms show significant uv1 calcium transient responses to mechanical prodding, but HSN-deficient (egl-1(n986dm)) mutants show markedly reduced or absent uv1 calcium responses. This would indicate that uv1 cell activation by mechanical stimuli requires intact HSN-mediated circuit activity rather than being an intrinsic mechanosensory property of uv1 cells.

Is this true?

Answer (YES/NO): NO